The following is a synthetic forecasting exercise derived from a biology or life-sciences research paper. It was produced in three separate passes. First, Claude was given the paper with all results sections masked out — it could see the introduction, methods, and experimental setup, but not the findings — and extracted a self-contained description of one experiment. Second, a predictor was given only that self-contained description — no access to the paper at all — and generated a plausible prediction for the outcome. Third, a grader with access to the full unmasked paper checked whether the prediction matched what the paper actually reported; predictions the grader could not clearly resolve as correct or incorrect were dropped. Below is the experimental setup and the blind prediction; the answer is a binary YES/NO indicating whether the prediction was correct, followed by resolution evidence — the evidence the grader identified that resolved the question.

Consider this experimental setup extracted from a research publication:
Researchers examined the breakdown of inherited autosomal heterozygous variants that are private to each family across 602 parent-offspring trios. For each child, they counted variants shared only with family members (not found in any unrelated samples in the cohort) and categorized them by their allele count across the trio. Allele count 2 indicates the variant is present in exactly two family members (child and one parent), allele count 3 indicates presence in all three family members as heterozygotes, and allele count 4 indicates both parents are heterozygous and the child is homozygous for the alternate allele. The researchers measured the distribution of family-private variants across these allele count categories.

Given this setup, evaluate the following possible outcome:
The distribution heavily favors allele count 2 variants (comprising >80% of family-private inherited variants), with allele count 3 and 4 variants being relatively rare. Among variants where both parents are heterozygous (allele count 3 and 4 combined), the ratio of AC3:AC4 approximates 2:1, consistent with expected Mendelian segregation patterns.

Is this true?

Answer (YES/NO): NO